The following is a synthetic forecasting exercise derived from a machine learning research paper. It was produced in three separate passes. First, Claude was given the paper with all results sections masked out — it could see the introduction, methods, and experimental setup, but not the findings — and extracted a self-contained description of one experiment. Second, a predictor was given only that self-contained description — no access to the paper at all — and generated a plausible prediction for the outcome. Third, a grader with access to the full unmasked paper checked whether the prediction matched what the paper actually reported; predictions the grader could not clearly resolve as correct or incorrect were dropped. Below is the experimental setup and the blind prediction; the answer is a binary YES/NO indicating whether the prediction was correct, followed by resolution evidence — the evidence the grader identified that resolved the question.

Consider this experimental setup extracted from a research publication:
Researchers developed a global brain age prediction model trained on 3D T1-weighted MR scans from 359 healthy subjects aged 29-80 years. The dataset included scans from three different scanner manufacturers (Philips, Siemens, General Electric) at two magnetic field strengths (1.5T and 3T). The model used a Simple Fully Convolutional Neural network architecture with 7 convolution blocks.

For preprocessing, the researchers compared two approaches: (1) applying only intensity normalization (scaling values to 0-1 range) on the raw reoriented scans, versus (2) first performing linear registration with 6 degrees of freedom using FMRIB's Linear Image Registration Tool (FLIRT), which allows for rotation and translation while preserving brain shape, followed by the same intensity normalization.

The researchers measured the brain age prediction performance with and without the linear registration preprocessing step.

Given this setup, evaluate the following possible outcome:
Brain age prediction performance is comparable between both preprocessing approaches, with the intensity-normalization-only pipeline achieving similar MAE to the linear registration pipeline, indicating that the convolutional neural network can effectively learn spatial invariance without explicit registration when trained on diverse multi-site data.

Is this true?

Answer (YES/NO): NO